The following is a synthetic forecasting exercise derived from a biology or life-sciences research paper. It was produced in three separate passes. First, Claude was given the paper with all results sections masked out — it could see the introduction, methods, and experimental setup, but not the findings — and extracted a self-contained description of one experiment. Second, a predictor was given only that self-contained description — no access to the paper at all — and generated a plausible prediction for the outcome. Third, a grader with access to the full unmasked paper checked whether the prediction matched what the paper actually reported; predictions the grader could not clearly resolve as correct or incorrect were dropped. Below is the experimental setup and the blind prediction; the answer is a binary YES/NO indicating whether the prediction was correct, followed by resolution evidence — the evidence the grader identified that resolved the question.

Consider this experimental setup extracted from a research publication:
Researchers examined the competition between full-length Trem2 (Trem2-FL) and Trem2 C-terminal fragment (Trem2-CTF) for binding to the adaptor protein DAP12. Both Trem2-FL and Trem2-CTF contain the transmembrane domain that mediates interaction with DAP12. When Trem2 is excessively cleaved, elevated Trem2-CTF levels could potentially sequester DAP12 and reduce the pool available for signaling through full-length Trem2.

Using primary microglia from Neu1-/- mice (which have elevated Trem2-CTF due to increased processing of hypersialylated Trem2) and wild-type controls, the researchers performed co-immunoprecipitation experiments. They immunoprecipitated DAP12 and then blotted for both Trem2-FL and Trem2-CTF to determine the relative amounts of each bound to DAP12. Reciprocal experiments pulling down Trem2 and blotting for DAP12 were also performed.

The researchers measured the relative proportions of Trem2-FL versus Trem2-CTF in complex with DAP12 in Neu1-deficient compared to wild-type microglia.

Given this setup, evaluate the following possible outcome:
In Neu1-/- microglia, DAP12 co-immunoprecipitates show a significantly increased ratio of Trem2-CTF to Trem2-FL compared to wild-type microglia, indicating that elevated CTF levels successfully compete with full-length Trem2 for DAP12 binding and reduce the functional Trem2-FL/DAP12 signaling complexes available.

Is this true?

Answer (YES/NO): NO